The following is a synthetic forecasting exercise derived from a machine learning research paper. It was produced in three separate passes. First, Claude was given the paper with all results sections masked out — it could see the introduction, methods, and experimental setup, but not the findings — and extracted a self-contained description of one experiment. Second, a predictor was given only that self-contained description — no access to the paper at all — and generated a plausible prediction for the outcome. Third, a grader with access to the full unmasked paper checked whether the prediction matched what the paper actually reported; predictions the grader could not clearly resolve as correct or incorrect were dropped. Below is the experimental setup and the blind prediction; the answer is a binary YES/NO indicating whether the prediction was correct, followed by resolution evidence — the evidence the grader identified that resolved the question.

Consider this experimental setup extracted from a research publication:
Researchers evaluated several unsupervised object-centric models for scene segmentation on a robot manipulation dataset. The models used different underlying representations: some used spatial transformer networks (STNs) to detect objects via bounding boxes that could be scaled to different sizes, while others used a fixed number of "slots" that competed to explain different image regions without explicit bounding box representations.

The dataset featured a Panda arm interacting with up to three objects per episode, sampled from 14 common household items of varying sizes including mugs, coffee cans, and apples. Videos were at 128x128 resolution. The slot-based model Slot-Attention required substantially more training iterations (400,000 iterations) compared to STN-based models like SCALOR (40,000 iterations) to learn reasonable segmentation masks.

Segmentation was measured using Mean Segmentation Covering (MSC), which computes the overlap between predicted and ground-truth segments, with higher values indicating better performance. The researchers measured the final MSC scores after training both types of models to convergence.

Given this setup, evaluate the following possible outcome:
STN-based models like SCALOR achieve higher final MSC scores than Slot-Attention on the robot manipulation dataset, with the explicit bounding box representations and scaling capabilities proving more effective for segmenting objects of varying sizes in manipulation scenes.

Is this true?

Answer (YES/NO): NO